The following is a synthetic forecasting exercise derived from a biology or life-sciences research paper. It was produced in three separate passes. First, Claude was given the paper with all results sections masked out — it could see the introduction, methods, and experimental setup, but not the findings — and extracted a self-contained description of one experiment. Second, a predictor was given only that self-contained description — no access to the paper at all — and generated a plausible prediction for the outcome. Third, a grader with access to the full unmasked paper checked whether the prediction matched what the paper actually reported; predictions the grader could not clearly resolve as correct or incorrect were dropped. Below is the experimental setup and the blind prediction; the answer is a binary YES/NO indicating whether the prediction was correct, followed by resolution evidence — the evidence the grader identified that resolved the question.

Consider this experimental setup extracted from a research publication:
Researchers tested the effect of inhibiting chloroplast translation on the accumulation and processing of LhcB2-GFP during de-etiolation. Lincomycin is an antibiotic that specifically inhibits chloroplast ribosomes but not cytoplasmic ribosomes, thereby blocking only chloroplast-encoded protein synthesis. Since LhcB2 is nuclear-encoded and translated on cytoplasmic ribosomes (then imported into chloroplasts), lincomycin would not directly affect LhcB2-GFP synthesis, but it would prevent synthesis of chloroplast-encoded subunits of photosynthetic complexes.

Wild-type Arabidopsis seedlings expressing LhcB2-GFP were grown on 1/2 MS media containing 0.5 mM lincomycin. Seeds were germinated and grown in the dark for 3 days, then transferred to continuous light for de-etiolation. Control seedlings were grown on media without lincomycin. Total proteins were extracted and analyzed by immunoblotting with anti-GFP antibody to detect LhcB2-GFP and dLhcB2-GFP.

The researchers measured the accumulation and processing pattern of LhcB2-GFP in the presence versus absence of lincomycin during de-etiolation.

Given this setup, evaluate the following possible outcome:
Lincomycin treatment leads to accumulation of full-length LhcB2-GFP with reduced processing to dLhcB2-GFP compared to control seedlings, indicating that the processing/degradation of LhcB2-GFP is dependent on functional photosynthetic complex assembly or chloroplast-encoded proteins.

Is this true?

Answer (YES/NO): NO